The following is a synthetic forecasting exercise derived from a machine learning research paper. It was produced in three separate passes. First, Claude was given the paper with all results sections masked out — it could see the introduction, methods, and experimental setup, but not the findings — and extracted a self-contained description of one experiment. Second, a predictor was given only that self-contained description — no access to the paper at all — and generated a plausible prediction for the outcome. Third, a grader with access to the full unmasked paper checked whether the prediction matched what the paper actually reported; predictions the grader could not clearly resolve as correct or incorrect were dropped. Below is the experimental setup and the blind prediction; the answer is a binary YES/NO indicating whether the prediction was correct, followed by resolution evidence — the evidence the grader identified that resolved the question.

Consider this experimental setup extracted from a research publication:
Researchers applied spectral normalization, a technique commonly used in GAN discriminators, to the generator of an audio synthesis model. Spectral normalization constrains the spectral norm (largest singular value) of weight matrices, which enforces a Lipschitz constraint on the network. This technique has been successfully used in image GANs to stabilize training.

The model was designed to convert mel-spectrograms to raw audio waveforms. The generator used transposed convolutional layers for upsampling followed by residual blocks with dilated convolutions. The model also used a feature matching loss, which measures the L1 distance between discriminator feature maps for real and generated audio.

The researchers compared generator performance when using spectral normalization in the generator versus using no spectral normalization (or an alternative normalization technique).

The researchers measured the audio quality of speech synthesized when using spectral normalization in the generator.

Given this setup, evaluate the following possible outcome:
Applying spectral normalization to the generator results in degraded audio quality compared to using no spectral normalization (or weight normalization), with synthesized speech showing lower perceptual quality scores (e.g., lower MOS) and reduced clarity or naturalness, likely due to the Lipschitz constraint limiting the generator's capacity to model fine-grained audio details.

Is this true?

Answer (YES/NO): YES